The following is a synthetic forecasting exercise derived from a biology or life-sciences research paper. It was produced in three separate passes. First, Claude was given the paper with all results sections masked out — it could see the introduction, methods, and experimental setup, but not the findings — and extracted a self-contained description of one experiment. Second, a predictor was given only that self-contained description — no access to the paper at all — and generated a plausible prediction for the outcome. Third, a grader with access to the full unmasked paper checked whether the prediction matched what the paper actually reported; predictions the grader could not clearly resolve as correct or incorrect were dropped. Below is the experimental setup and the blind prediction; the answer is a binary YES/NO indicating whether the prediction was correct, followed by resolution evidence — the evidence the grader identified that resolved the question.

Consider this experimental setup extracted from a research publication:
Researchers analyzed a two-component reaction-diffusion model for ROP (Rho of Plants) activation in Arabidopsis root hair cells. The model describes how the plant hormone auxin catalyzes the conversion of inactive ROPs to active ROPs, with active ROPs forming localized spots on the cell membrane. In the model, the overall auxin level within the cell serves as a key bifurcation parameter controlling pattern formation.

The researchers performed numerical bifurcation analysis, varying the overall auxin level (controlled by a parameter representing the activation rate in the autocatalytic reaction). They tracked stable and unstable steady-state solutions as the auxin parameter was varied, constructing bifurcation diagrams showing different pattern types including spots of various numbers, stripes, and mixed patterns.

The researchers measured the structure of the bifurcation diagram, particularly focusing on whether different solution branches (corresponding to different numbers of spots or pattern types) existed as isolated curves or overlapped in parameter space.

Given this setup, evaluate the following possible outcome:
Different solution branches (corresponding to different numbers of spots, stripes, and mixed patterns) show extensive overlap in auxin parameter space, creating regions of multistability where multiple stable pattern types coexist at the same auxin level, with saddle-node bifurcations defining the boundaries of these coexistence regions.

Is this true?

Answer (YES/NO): YES